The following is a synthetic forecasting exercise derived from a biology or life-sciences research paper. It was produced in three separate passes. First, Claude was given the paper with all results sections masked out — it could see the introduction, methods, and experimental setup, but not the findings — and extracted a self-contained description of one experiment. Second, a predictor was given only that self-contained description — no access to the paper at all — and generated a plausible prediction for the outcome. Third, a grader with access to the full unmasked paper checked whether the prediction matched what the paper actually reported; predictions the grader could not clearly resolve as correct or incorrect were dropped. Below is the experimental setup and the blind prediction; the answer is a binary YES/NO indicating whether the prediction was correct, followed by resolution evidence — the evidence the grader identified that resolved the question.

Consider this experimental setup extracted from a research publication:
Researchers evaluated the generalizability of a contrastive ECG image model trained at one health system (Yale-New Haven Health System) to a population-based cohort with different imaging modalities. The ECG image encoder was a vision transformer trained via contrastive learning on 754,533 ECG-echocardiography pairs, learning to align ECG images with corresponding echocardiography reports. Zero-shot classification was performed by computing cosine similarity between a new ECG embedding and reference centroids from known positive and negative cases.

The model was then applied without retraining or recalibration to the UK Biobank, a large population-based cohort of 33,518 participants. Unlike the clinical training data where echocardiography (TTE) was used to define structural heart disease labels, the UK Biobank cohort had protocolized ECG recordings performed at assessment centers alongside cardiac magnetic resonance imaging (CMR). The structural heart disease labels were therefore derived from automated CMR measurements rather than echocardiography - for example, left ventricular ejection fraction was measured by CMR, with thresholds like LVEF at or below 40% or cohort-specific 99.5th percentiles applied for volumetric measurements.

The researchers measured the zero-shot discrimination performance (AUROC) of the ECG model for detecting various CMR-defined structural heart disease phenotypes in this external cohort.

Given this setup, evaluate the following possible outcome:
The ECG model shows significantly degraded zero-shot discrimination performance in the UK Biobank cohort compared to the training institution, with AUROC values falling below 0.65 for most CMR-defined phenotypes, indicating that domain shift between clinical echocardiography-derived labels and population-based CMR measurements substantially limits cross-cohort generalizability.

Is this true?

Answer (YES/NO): NO